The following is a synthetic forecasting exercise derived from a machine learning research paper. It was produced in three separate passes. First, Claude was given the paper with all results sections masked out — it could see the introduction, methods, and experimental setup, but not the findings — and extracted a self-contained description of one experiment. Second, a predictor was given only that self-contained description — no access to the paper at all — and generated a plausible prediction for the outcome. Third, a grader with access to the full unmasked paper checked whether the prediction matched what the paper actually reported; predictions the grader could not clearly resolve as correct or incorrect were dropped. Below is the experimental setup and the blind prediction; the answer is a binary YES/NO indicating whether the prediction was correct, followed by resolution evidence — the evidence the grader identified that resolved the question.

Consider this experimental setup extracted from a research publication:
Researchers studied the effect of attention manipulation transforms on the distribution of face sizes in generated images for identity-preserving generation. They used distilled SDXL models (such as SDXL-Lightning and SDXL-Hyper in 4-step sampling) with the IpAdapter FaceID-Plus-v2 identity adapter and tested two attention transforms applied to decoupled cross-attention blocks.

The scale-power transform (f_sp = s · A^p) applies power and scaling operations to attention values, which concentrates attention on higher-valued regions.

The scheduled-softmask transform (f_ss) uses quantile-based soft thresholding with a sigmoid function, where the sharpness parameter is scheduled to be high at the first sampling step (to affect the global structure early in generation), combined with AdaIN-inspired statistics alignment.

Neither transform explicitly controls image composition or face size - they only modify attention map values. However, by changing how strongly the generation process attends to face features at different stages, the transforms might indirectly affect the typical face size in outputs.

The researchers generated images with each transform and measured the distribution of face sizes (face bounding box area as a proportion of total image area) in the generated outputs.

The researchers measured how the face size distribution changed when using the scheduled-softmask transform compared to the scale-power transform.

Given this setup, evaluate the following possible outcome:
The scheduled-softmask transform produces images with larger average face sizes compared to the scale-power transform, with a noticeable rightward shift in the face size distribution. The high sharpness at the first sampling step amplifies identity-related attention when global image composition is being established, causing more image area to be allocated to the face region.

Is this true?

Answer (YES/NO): YES